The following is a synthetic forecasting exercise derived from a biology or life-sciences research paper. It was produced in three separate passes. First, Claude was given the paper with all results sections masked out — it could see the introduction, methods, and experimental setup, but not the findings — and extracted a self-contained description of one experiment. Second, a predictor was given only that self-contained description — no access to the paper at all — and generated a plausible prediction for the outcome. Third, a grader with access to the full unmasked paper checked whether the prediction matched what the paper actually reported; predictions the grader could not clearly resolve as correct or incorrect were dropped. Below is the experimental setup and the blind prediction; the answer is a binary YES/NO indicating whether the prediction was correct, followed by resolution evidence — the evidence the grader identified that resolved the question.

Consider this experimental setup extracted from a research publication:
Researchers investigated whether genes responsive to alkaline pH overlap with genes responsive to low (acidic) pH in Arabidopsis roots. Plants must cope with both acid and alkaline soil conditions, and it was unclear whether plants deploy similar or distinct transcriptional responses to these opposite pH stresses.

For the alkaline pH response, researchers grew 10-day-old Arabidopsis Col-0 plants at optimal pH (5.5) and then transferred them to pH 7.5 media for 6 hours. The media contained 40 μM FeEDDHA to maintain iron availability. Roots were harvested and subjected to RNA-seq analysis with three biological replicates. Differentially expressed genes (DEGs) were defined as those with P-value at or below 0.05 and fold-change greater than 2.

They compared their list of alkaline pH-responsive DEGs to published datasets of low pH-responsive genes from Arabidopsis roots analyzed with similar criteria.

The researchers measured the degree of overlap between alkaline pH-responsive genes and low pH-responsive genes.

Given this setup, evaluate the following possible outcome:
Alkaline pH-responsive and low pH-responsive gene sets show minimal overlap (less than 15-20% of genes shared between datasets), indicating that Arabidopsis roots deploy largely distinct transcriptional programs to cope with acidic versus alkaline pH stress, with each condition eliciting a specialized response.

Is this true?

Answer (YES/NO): NO